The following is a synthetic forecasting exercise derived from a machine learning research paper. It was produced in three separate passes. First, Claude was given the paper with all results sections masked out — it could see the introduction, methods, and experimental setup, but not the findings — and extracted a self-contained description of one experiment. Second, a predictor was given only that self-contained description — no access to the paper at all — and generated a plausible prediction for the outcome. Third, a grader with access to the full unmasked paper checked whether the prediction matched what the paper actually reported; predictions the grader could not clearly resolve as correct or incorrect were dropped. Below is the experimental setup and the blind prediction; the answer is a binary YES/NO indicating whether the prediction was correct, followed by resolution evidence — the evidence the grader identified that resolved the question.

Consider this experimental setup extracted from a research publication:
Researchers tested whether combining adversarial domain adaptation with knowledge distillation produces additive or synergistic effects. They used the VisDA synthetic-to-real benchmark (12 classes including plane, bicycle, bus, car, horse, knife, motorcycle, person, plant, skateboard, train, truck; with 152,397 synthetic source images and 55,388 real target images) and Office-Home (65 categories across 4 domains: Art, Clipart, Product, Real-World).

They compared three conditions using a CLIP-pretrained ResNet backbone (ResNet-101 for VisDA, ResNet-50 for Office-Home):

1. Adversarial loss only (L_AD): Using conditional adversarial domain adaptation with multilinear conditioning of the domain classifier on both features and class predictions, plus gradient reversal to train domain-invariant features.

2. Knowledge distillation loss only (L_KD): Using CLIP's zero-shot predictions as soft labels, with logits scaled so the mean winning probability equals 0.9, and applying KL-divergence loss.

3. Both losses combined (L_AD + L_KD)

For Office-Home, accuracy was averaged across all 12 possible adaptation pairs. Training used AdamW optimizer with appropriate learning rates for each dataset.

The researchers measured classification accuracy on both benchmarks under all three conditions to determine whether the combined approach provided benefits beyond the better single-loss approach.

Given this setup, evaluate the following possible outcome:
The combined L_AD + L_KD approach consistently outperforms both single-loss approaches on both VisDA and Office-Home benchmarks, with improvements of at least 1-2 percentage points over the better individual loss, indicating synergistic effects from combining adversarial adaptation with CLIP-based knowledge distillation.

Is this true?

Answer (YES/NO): NO